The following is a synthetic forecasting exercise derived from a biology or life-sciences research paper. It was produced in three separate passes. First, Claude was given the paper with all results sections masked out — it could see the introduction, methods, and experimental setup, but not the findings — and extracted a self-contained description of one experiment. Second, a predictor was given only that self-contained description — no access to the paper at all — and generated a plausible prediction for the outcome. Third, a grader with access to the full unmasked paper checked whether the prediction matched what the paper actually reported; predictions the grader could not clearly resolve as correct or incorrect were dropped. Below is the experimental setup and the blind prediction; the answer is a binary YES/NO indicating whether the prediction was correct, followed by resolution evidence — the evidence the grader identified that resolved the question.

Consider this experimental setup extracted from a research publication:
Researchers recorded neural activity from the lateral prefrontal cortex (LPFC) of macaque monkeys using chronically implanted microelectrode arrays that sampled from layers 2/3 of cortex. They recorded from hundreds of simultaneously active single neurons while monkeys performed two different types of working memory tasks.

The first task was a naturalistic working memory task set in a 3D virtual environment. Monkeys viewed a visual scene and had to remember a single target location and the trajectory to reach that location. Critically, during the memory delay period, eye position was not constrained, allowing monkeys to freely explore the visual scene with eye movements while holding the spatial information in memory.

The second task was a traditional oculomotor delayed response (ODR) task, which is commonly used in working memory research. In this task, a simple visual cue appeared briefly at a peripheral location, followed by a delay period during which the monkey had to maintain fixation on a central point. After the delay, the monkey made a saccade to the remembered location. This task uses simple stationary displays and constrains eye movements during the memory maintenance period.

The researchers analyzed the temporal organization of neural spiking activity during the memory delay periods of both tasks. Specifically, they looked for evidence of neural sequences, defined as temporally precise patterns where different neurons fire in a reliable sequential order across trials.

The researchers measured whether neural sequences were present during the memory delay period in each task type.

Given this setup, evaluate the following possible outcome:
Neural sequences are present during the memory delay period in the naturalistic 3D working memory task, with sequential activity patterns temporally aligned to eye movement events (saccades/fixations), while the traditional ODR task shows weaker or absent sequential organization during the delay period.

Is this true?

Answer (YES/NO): NO